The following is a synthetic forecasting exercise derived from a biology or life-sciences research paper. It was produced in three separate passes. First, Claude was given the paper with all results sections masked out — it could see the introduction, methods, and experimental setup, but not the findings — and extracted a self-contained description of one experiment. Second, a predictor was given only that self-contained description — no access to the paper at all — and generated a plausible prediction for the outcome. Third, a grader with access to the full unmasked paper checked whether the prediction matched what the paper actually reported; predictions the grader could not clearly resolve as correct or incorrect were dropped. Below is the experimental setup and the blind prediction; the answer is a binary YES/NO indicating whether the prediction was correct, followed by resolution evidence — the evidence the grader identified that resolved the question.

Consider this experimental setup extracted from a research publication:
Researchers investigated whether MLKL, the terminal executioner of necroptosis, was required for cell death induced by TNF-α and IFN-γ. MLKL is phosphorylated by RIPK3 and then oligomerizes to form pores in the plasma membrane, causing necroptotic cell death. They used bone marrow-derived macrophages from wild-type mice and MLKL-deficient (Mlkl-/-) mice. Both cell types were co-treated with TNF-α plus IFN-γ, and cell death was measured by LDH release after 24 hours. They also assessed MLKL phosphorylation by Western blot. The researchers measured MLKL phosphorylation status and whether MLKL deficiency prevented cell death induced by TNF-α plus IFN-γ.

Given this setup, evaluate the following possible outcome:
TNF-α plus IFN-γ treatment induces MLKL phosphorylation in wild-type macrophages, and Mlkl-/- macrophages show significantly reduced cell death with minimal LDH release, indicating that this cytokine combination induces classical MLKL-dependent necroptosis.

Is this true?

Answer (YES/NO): NO